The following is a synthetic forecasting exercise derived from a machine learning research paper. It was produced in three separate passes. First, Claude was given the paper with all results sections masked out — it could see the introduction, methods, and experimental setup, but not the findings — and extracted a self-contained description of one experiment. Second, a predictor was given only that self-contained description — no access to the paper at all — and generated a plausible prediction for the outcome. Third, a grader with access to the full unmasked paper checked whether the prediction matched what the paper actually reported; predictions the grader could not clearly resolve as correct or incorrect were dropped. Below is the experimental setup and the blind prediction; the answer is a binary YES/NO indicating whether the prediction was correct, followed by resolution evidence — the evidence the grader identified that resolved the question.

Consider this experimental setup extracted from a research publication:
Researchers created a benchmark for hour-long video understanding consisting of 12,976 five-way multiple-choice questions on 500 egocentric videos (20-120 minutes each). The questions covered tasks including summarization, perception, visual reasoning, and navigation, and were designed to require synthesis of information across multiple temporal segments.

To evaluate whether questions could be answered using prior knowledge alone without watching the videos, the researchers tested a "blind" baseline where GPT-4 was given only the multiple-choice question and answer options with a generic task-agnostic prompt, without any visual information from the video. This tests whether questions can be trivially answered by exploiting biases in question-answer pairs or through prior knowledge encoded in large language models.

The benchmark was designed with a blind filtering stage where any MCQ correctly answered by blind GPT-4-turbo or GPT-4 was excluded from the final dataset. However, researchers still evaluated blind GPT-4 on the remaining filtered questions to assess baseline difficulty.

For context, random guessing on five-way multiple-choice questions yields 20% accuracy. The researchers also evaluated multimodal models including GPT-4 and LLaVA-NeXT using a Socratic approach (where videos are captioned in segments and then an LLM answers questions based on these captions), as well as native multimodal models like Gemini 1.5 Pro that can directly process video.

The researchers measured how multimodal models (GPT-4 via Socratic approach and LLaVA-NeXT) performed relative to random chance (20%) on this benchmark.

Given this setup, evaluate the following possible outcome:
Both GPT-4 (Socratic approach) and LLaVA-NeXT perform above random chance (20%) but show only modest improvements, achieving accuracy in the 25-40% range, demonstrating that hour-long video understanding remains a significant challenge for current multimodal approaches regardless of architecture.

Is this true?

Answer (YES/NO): NO